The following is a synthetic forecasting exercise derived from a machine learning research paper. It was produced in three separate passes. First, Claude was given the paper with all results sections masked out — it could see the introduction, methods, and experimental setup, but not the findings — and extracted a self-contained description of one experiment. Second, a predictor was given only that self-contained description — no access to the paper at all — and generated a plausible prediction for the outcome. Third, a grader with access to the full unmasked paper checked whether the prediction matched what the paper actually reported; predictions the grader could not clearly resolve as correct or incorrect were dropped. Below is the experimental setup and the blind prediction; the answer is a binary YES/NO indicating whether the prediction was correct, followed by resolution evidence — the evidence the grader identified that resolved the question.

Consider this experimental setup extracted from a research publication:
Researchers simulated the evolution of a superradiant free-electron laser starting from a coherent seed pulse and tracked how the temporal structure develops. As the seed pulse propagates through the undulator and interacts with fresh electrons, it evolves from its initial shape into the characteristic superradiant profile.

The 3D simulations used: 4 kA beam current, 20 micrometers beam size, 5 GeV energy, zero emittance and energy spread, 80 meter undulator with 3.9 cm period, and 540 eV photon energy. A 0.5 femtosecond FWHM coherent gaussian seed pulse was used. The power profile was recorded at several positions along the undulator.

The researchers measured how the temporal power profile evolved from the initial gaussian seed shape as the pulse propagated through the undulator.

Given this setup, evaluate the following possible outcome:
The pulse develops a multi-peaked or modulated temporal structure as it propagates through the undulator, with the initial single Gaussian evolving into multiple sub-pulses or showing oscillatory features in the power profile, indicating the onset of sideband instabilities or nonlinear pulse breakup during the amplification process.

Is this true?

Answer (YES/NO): NO